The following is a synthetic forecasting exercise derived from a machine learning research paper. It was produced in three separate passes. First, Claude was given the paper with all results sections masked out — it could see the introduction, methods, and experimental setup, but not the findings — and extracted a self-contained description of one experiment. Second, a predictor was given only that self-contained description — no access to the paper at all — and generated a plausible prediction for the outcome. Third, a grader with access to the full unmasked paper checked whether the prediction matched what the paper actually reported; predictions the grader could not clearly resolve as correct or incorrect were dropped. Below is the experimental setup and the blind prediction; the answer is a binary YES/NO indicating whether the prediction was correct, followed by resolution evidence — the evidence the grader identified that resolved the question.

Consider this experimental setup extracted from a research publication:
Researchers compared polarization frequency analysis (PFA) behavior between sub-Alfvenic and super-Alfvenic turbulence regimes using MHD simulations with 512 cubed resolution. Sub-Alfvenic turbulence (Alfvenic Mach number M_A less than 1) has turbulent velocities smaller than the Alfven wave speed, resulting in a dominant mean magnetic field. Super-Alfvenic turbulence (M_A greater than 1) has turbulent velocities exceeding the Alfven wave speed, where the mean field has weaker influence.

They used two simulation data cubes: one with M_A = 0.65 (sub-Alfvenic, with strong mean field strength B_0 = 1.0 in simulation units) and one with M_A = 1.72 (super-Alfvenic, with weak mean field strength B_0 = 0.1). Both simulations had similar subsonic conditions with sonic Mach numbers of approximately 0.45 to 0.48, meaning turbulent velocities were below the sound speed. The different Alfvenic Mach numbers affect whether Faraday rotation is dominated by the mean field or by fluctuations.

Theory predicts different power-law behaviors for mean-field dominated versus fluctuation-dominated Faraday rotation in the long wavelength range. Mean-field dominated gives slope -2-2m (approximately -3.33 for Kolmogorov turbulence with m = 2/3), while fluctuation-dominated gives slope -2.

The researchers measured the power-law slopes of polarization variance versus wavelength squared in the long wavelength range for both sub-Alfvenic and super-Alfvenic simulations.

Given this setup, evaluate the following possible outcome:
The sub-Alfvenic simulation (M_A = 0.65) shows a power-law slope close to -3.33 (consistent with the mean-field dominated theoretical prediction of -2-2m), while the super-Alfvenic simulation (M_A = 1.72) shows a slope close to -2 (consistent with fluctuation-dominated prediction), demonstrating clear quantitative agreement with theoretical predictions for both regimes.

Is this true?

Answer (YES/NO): YES